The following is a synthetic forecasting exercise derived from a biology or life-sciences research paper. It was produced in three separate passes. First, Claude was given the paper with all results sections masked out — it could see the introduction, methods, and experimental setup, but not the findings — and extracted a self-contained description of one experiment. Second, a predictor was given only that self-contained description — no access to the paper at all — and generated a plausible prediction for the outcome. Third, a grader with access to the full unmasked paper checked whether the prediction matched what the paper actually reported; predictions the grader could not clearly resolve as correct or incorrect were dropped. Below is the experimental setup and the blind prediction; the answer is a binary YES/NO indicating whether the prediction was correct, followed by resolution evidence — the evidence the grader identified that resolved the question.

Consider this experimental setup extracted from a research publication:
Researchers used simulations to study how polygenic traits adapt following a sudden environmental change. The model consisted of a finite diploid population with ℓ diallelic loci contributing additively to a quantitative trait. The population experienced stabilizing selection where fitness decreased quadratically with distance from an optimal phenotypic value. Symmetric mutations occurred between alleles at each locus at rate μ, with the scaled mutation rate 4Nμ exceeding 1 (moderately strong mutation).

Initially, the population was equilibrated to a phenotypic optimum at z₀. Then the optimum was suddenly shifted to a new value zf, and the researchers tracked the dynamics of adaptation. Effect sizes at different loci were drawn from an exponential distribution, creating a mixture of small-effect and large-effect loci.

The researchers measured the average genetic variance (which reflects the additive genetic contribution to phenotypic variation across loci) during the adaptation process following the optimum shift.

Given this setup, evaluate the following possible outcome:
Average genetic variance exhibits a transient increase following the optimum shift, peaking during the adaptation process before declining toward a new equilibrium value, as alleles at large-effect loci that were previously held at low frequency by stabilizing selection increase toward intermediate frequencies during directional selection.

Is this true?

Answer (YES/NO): NO